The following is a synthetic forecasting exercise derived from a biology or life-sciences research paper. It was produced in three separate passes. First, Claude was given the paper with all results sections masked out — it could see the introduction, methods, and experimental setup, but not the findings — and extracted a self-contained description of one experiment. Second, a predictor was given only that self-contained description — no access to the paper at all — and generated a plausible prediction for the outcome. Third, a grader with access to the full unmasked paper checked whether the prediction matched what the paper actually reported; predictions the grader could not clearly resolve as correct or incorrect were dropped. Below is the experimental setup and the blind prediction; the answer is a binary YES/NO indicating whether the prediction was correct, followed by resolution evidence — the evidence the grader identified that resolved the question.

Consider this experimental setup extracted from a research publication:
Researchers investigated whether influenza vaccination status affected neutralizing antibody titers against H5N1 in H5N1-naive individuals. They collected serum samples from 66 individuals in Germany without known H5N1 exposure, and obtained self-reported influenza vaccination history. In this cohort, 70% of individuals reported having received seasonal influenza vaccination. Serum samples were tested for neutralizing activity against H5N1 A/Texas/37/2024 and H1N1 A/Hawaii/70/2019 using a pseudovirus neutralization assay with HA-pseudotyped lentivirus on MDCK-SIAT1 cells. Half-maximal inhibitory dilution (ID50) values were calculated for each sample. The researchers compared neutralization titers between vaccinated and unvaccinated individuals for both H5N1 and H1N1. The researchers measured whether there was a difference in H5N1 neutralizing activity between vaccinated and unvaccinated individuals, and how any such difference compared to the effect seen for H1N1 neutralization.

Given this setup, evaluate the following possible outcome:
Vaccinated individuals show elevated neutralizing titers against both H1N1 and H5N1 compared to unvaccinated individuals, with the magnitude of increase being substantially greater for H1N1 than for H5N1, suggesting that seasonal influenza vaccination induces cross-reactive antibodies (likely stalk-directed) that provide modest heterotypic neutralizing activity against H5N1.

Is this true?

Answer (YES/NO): YES